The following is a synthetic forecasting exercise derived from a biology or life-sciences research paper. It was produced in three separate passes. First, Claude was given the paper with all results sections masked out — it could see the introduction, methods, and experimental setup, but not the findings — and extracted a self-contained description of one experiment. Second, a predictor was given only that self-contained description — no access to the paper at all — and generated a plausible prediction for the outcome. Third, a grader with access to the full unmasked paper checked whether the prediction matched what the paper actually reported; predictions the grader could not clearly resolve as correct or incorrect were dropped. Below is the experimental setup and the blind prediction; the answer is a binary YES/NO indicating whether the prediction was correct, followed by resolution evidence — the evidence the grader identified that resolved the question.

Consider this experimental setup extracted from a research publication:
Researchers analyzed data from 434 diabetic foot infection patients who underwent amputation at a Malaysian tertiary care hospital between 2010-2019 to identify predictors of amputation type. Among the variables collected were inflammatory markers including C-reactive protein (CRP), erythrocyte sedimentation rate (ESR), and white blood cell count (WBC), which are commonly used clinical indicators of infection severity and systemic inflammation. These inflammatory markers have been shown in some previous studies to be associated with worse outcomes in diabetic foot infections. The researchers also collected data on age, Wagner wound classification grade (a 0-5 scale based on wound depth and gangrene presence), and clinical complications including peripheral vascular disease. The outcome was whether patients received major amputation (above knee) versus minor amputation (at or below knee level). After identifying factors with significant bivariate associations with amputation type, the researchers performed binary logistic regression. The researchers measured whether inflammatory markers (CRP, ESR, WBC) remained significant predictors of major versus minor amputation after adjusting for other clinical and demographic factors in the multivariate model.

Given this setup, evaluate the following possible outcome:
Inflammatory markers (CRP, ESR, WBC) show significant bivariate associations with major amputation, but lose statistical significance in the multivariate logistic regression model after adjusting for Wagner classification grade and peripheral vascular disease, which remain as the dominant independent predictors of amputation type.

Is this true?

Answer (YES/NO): NO